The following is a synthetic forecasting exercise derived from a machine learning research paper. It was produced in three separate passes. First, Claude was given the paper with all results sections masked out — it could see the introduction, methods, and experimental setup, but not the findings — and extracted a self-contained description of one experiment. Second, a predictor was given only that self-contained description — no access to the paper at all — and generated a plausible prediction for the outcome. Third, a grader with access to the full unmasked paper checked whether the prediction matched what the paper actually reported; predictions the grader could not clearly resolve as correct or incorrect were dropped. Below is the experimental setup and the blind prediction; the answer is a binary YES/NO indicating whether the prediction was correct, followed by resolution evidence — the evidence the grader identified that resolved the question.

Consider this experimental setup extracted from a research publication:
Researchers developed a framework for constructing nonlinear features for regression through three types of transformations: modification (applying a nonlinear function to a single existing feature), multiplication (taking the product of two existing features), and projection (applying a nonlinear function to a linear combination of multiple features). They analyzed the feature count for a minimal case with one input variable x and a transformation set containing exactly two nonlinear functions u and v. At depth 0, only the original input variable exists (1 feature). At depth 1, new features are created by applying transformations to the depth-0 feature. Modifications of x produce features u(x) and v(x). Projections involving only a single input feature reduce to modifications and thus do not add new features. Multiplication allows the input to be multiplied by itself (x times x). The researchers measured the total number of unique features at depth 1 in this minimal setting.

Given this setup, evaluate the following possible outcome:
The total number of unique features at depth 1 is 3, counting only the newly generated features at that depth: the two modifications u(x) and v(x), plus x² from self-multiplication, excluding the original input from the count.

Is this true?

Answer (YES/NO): YES